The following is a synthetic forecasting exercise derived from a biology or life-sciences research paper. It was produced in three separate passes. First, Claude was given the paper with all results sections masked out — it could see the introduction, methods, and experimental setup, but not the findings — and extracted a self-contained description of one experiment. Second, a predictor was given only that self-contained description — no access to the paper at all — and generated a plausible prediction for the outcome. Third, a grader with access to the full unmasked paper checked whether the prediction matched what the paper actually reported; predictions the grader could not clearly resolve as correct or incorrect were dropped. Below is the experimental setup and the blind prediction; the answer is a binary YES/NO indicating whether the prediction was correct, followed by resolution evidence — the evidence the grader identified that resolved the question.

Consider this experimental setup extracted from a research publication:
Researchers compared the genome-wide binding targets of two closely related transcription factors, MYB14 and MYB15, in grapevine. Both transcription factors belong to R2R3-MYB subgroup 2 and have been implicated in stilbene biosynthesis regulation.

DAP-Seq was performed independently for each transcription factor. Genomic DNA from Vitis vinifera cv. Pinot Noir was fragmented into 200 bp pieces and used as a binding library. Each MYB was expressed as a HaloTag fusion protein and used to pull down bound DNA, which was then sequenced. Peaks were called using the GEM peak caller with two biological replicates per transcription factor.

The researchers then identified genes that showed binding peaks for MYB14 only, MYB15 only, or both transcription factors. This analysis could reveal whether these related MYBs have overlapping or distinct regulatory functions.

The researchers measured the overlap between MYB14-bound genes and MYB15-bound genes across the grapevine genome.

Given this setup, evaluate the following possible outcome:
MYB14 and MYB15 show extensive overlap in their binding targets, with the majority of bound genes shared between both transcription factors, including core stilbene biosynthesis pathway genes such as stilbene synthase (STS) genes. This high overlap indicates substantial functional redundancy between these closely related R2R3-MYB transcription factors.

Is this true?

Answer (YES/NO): YES